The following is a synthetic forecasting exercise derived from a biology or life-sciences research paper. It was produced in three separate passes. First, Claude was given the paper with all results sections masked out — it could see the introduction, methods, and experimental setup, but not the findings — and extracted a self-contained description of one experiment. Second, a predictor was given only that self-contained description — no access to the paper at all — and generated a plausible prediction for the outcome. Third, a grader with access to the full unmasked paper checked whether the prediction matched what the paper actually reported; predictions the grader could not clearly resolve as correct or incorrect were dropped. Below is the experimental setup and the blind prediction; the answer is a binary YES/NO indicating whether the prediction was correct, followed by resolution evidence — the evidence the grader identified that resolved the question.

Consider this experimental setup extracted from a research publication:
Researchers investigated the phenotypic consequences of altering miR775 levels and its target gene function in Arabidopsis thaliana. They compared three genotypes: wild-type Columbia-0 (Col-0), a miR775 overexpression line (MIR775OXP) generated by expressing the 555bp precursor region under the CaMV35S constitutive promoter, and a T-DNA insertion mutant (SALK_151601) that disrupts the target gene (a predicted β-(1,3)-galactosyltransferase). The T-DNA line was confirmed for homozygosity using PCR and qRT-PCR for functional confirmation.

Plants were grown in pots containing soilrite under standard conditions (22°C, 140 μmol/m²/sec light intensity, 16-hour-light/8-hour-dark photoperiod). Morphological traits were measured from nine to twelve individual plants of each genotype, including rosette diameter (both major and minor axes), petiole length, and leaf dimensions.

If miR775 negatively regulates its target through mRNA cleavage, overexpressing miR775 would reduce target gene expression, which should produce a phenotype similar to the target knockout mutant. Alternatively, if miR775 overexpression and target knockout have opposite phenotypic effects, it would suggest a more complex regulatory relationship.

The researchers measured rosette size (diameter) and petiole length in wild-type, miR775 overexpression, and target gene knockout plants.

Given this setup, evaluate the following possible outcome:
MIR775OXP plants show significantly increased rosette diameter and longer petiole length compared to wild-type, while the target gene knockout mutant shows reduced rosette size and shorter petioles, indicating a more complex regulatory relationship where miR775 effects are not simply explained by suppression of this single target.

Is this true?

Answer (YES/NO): NO